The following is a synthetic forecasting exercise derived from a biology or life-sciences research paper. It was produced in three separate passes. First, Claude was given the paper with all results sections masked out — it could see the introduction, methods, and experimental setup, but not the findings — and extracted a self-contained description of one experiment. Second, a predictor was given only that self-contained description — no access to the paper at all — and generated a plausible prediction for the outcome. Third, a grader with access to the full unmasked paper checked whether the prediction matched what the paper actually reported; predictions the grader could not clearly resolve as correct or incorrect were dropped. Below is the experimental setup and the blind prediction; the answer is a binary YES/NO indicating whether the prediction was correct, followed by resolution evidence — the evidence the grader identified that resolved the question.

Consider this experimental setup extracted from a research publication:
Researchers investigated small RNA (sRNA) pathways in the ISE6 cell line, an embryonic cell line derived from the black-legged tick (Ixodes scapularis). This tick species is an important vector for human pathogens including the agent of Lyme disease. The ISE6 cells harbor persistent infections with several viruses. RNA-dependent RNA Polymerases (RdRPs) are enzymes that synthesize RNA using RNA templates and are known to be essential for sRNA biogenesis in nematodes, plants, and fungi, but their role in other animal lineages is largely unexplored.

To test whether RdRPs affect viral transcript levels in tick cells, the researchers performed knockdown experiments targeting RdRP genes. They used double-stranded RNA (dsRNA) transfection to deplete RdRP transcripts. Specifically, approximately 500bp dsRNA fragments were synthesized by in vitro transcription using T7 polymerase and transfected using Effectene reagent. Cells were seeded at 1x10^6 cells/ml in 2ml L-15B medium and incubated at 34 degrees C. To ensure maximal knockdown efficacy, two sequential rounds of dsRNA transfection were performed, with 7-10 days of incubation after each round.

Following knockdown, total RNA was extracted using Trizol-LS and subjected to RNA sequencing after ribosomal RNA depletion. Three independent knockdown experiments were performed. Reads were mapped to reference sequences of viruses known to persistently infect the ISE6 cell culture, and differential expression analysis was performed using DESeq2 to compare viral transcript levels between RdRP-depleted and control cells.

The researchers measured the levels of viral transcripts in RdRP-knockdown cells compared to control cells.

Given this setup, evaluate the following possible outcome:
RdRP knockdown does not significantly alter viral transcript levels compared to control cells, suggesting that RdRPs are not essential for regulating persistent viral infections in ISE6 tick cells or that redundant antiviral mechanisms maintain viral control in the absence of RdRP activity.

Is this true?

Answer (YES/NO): NO